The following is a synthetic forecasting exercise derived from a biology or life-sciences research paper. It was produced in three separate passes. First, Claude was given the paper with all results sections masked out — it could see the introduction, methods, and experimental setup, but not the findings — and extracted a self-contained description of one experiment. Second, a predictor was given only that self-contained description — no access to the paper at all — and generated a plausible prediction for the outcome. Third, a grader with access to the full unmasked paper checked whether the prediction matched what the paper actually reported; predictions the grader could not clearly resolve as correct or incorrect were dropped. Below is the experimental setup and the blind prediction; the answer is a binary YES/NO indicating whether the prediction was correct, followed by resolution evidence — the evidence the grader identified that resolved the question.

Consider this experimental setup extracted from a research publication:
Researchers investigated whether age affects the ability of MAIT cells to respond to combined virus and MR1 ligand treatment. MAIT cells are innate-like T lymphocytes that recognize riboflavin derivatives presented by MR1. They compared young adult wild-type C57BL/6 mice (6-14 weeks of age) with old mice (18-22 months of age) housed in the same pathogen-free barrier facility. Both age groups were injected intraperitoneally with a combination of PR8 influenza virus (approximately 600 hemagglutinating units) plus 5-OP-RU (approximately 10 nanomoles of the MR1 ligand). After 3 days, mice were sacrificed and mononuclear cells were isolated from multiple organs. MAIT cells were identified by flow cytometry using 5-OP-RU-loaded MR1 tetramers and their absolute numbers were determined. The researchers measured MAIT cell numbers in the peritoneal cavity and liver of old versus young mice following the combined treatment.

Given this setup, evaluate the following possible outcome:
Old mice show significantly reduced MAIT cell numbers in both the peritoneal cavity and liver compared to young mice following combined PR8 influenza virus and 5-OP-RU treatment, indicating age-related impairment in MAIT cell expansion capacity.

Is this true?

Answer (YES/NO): NO